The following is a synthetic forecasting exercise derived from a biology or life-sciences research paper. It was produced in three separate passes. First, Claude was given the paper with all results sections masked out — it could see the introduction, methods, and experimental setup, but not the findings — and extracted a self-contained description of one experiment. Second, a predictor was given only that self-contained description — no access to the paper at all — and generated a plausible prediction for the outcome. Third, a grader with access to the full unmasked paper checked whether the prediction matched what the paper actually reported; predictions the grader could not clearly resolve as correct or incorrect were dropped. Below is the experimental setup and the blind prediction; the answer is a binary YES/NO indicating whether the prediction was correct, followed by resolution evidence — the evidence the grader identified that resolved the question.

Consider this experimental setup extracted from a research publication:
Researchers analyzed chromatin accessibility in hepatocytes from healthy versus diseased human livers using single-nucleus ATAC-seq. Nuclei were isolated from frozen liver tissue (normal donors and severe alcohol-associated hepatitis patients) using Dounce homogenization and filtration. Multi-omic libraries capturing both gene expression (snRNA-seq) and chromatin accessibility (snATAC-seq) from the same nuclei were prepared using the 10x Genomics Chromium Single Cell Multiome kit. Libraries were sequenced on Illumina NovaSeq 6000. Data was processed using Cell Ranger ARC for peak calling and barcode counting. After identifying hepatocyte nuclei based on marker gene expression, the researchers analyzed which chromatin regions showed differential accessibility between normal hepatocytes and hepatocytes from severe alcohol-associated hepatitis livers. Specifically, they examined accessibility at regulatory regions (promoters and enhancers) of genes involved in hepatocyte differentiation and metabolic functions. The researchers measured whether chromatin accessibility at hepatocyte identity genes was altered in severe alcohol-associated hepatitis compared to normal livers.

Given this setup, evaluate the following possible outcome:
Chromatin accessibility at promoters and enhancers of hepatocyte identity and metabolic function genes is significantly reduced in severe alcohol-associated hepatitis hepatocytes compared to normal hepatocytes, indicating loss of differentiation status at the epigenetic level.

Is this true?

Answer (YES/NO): YES